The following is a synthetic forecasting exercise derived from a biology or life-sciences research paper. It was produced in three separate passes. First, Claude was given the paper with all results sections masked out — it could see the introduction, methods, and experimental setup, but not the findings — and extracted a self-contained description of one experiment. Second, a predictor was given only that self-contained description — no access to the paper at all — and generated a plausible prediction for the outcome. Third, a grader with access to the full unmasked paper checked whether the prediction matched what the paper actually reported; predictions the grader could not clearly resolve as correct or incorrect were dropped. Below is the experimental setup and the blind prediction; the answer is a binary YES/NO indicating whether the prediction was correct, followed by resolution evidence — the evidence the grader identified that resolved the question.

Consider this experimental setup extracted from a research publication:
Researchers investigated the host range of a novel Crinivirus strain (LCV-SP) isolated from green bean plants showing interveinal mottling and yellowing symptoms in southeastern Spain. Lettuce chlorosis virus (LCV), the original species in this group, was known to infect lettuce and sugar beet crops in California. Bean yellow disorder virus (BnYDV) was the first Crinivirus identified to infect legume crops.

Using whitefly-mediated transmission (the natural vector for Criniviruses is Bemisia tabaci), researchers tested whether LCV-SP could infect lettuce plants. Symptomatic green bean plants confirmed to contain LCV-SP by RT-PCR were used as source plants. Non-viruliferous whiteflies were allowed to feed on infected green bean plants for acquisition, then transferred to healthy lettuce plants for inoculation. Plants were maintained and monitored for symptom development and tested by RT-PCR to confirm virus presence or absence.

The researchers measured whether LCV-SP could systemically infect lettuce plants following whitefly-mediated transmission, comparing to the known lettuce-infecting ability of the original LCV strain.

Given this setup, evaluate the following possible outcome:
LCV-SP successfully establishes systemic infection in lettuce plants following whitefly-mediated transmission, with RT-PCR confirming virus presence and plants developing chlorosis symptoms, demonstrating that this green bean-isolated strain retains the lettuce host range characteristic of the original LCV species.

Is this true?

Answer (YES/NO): NO